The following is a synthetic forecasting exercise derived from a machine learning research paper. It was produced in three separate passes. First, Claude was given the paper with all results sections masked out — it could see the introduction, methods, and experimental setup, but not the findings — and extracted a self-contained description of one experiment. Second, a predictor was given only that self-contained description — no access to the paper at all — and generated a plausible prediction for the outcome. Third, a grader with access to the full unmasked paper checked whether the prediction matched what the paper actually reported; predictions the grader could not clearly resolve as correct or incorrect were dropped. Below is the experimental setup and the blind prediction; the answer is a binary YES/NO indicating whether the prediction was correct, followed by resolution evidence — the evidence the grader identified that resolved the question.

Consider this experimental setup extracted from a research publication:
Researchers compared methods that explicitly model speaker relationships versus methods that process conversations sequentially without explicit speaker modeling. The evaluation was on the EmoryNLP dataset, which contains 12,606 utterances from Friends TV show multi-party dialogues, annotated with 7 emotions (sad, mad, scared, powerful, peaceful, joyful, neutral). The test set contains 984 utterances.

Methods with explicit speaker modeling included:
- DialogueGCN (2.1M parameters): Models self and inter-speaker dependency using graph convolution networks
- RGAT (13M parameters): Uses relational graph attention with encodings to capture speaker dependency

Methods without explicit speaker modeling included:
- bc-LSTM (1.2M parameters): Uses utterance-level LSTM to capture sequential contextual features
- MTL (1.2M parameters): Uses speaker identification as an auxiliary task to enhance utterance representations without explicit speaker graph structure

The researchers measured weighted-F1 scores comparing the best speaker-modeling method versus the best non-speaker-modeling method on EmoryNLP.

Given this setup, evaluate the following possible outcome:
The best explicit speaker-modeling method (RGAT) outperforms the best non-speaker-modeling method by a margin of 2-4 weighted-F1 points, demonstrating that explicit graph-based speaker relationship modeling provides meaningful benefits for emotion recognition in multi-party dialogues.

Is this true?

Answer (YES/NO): NO